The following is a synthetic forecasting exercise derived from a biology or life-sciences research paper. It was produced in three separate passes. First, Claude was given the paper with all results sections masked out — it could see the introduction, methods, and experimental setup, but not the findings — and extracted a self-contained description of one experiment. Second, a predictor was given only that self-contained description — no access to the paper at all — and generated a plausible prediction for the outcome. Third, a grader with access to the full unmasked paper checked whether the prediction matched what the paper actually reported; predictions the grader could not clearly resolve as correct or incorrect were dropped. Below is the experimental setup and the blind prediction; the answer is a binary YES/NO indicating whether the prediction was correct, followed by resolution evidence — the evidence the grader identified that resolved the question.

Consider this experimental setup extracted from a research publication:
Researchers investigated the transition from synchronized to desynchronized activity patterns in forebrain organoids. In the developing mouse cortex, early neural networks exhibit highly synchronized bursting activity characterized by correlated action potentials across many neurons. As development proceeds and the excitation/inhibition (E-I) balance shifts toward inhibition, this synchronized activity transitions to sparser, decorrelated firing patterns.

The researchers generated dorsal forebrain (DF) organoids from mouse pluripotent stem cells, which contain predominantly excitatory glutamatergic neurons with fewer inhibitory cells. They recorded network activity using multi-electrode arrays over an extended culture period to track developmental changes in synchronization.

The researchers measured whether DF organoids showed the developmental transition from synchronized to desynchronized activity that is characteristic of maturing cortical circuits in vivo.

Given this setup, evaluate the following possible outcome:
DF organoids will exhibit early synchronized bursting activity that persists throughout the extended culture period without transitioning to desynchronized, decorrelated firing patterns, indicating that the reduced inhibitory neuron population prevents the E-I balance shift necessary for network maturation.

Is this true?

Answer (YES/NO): YES